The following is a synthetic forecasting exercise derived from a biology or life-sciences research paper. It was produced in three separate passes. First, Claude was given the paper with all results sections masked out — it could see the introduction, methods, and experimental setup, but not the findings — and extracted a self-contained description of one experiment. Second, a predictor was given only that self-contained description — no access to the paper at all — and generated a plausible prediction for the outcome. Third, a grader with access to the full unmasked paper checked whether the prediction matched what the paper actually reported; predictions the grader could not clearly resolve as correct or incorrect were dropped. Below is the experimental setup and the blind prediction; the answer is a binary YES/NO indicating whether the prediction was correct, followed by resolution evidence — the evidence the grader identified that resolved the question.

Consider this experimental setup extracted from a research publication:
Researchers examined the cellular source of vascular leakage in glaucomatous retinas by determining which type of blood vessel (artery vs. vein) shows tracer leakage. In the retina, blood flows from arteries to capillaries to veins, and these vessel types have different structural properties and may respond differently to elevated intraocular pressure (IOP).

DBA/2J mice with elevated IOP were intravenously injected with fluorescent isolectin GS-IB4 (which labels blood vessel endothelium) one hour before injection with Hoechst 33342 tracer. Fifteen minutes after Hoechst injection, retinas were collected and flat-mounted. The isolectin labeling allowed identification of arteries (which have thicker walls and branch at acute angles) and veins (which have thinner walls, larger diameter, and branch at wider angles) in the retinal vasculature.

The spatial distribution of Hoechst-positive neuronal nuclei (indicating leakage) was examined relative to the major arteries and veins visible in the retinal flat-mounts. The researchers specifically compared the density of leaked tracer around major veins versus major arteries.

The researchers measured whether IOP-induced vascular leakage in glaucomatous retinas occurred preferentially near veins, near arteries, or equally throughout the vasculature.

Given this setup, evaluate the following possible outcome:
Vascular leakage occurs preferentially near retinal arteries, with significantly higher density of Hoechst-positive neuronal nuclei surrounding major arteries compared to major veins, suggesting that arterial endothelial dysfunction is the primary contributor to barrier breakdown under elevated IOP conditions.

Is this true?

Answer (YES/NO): NO